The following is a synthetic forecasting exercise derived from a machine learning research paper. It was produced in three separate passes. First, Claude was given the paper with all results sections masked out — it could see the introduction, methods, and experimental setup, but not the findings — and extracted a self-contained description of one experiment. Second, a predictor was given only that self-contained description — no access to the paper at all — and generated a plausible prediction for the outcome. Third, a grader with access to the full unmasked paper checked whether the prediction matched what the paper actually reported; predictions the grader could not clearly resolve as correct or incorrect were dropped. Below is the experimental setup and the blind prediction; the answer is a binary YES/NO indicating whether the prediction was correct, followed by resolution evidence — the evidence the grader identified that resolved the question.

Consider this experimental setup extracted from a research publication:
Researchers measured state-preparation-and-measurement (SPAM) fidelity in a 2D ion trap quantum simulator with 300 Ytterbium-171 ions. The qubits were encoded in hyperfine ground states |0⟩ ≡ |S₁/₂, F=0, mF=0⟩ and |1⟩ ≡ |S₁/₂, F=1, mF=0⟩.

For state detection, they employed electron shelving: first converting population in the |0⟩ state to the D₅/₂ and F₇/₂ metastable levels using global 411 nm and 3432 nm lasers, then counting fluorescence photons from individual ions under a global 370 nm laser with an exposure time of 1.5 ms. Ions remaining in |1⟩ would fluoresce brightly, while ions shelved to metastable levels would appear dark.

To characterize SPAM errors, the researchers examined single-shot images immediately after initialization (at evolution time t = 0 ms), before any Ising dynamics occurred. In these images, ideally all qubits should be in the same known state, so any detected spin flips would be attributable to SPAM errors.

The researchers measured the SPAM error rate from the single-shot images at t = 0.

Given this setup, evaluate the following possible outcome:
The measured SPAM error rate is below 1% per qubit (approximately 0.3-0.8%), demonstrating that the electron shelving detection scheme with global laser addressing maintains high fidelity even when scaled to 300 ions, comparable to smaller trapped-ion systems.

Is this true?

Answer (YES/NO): YES